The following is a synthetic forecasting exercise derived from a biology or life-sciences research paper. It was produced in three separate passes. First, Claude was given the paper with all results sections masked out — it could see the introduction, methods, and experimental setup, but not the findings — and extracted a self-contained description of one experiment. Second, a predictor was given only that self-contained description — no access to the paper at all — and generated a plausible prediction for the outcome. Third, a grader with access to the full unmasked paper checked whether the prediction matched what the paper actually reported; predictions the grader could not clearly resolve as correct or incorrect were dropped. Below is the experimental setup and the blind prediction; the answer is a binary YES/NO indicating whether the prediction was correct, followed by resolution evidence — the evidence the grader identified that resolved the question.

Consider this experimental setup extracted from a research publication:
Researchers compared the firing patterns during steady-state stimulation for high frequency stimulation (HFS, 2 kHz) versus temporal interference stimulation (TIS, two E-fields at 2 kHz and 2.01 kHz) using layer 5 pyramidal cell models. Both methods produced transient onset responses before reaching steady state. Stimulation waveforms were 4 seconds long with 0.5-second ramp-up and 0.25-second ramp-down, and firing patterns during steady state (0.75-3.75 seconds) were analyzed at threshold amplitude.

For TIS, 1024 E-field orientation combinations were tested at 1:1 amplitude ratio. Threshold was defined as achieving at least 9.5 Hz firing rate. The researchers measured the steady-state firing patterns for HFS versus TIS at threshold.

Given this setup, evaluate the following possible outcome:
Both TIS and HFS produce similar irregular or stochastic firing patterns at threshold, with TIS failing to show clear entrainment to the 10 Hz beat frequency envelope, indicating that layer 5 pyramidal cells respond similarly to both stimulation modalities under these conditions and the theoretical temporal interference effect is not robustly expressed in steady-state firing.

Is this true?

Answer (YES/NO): NO